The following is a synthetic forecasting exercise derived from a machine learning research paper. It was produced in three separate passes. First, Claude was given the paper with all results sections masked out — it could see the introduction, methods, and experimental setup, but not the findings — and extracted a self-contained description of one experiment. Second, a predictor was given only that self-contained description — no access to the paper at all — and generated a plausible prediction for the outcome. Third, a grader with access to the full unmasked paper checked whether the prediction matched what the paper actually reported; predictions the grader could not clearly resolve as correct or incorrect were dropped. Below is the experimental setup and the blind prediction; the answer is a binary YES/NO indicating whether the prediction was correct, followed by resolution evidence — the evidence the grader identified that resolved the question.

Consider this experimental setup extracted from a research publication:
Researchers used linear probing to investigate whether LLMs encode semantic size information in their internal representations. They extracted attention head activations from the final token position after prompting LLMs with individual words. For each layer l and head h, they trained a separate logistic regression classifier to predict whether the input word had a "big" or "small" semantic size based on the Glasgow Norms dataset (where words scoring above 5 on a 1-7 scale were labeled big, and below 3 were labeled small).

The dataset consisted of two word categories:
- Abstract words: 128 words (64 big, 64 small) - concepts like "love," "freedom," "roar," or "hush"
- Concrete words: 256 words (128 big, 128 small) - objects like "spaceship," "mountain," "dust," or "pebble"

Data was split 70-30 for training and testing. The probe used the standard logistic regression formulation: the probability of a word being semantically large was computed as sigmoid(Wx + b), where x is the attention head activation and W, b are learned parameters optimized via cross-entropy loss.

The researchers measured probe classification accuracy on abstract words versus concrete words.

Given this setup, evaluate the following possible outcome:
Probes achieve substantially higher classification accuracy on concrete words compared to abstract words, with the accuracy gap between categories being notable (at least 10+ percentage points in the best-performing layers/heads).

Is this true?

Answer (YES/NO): YES